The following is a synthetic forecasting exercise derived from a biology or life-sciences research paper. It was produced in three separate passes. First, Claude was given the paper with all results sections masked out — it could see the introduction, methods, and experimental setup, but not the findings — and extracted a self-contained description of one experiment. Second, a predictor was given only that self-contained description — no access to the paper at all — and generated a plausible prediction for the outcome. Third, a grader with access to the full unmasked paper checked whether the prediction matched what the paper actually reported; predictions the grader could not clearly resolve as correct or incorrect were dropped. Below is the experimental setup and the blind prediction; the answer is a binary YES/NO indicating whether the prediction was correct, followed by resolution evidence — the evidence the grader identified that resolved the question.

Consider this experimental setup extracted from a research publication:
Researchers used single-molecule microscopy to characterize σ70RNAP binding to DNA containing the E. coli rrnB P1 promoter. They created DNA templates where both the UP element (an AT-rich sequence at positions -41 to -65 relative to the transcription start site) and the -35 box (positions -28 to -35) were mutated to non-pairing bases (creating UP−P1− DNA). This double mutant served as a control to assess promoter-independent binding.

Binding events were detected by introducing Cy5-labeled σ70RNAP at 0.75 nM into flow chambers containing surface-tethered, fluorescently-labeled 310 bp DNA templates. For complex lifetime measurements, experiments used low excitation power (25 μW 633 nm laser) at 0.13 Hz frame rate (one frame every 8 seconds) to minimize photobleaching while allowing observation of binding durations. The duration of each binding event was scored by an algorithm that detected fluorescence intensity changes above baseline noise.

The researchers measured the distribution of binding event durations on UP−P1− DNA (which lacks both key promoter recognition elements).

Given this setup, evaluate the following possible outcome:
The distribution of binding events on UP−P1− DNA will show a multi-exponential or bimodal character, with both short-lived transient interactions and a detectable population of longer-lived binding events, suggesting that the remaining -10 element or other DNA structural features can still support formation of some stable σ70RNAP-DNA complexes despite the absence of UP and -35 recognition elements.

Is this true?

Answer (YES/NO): NO